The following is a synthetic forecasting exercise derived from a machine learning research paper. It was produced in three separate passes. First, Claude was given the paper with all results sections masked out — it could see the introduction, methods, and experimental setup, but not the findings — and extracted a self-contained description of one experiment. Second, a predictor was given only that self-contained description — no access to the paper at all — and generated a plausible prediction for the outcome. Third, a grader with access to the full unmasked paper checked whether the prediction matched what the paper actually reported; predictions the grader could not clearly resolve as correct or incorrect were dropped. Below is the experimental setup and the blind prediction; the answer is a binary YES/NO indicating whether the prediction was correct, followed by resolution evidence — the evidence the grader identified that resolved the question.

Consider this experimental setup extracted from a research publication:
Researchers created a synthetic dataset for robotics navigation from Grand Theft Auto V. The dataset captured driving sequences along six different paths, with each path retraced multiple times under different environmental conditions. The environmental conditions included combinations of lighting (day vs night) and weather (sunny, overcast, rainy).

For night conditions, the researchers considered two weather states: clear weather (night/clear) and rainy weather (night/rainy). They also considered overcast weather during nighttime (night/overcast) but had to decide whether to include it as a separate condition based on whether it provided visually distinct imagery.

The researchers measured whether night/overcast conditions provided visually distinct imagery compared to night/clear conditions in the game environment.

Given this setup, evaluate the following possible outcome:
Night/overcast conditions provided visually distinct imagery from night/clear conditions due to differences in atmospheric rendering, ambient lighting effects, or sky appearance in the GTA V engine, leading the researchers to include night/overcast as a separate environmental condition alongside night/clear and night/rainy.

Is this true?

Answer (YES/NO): NO